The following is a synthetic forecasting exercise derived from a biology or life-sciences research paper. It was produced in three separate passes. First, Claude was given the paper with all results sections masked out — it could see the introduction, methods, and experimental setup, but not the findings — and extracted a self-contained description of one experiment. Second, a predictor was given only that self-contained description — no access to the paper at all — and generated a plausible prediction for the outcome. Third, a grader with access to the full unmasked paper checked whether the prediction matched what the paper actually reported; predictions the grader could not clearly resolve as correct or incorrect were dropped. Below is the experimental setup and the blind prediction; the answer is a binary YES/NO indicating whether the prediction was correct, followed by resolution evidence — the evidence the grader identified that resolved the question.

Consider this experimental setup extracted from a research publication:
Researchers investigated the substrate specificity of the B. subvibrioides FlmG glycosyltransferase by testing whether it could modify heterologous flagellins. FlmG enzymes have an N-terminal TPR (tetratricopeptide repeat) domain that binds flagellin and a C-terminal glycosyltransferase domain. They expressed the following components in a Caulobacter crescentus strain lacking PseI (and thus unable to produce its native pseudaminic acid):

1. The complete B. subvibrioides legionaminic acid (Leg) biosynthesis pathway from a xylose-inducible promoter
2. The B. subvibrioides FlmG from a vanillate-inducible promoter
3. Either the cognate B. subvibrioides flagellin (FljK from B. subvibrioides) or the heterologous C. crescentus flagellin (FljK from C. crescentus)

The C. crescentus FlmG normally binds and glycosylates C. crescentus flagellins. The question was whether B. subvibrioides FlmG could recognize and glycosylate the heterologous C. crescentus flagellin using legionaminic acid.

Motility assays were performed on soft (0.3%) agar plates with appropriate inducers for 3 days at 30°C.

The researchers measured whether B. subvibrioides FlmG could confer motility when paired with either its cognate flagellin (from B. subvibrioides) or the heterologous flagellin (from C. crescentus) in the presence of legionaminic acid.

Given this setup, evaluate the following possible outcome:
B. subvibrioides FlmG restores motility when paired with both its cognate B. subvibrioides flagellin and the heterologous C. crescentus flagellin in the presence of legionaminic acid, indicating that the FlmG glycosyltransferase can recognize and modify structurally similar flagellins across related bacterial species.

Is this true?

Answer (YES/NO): NO